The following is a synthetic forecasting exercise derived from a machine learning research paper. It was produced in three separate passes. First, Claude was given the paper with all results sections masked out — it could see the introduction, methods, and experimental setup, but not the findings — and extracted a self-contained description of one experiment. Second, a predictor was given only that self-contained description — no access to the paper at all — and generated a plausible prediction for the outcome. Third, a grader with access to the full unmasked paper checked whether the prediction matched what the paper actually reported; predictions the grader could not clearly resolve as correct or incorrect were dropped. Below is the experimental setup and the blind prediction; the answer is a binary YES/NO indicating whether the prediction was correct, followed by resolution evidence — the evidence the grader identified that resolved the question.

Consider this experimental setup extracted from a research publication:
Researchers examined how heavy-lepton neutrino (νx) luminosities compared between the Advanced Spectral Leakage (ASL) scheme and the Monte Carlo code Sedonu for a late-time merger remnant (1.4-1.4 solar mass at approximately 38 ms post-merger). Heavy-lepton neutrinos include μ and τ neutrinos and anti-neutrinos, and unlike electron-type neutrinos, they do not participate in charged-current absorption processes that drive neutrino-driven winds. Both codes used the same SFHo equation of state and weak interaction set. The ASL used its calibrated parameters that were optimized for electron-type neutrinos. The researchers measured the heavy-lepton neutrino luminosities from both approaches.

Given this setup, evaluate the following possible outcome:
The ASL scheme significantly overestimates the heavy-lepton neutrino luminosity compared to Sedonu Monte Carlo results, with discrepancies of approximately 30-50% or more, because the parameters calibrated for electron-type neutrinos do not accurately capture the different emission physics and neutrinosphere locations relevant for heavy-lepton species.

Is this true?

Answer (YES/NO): YES